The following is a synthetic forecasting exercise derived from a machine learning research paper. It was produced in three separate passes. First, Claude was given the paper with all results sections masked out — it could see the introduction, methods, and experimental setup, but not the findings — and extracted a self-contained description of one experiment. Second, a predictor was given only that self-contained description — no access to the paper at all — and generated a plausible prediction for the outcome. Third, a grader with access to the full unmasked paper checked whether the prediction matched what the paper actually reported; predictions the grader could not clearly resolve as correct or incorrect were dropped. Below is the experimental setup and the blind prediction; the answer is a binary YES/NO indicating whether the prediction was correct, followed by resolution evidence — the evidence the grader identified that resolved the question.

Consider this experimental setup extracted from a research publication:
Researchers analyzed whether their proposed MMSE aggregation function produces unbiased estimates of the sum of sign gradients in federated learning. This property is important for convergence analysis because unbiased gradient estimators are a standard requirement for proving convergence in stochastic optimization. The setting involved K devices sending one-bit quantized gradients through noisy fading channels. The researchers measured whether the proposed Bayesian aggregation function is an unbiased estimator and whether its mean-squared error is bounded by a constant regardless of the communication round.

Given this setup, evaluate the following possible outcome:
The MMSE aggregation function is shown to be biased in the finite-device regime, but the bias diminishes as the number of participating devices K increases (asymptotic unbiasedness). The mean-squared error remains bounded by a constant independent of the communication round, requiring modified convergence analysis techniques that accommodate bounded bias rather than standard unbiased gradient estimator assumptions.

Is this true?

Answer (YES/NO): NO